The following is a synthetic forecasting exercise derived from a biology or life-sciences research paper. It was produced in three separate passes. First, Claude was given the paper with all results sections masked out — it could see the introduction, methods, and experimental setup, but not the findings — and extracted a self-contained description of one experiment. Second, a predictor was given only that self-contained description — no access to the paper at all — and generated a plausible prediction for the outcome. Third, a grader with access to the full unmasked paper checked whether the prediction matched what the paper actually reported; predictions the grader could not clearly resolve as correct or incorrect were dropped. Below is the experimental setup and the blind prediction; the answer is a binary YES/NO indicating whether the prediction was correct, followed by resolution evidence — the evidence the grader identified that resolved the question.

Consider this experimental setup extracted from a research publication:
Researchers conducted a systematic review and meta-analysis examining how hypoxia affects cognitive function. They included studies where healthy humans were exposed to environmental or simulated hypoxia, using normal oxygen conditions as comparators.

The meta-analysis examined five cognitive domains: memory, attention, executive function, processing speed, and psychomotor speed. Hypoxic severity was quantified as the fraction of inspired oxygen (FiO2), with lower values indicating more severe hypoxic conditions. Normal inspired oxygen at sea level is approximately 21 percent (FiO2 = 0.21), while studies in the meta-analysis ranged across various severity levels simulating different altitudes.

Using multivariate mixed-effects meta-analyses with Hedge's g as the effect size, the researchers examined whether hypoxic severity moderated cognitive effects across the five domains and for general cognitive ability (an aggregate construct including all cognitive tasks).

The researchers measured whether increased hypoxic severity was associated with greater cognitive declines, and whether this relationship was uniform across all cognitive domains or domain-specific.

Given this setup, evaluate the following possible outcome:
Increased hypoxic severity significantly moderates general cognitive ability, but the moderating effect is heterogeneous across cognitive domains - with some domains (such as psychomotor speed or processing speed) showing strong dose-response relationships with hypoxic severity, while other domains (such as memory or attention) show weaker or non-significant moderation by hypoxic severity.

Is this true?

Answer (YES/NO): NO